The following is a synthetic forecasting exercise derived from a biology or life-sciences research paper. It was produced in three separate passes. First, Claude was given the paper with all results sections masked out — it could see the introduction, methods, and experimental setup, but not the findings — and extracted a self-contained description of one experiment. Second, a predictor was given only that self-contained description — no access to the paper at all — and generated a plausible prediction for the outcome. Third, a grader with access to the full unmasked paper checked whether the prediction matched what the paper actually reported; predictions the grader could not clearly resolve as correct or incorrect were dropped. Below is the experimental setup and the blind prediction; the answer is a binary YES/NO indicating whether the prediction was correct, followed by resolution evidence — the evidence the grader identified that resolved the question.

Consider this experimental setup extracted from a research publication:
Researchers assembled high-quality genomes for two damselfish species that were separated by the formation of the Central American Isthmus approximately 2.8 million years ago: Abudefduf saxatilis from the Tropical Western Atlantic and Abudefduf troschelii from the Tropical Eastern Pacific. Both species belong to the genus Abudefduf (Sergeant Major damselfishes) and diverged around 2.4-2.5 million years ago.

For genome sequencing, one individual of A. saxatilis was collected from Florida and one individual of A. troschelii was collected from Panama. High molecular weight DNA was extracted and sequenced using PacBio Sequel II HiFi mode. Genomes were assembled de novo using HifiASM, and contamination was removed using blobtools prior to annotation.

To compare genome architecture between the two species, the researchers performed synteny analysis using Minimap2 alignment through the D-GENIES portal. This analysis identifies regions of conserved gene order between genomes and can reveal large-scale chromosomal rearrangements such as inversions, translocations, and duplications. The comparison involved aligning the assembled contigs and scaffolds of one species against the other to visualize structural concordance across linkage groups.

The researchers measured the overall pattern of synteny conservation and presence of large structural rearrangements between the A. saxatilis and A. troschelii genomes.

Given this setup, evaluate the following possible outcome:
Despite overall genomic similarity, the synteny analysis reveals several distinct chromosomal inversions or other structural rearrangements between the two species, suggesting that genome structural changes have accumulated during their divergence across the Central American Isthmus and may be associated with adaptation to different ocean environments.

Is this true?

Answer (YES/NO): YES